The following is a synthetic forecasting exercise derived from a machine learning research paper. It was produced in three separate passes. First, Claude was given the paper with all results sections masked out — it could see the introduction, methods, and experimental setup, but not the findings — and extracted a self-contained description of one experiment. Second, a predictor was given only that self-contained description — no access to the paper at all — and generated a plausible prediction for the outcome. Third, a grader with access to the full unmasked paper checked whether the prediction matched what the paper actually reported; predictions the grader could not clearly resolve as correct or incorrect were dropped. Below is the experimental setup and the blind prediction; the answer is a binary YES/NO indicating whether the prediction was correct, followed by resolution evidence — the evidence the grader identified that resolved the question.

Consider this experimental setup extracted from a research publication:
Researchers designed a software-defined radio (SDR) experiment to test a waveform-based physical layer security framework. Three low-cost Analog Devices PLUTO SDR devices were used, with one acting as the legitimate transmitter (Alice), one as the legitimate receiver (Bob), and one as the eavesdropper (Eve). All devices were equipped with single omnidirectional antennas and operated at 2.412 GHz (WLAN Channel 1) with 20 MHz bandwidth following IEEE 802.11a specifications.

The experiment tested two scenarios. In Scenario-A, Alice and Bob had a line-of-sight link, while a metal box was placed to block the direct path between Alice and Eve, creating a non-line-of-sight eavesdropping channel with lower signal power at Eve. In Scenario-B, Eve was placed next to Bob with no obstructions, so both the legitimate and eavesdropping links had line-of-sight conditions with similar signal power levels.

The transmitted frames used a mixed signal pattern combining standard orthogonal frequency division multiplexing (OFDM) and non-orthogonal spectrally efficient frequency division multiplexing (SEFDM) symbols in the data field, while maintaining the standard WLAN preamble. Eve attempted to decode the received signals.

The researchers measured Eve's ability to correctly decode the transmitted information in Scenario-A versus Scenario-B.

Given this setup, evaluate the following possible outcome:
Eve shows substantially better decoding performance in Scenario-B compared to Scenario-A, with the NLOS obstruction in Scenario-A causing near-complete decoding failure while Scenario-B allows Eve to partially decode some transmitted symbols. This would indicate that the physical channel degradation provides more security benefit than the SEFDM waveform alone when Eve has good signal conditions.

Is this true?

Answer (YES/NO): NO